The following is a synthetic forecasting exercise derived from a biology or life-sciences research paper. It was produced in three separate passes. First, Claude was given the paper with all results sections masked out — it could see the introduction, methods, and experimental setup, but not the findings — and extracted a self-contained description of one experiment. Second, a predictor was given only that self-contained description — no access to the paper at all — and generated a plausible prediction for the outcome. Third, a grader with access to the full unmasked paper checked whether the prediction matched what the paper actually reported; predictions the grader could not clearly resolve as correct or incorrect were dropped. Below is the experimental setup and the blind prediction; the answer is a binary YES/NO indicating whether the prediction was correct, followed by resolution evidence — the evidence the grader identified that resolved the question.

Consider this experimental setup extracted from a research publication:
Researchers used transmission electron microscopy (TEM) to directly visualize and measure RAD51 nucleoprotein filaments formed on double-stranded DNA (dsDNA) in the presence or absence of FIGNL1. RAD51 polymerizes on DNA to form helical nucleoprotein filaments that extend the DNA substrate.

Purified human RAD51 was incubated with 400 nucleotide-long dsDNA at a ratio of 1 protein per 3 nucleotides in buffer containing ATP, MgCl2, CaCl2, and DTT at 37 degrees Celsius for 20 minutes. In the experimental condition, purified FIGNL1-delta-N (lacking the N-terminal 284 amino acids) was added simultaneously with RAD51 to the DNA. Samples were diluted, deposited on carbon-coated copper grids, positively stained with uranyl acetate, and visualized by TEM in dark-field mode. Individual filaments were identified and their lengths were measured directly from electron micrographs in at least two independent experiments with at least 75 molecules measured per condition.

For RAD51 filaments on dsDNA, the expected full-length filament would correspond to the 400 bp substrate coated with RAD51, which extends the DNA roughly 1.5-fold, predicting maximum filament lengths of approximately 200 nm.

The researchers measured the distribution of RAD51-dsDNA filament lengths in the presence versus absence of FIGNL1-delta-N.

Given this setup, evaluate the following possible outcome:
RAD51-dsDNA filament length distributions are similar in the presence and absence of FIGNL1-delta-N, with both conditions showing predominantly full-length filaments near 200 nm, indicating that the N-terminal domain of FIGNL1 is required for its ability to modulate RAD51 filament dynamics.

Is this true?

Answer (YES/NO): NO